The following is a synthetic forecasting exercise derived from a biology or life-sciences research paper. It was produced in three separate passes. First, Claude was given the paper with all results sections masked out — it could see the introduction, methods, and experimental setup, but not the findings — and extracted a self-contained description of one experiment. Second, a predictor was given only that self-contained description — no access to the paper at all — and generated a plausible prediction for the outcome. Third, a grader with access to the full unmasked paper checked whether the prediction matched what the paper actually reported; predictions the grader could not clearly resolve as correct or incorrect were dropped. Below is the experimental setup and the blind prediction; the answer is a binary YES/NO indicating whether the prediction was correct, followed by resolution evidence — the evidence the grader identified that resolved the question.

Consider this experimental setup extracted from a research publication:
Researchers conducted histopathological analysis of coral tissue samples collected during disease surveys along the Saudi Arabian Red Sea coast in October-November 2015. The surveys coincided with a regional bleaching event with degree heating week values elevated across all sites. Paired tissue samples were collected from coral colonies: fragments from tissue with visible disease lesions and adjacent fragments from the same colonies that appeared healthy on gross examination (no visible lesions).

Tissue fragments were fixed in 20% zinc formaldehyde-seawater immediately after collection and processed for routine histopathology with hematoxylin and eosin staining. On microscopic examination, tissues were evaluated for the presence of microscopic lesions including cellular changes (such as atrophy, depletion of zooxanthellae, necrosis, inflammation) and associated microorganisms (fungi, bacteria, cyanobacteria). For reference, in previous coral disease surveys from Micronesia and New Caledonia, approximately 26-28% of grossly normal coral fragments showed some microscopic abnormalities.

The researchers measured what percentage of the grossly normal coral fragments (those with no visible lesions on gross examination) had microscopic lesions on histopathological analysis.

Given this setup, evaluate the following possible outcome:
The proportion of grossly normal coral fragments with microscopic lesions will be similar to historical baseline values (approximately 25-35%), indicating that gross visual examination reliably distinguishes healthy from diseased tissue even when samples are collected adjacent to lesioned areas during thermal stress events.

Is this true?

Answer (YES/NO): NO